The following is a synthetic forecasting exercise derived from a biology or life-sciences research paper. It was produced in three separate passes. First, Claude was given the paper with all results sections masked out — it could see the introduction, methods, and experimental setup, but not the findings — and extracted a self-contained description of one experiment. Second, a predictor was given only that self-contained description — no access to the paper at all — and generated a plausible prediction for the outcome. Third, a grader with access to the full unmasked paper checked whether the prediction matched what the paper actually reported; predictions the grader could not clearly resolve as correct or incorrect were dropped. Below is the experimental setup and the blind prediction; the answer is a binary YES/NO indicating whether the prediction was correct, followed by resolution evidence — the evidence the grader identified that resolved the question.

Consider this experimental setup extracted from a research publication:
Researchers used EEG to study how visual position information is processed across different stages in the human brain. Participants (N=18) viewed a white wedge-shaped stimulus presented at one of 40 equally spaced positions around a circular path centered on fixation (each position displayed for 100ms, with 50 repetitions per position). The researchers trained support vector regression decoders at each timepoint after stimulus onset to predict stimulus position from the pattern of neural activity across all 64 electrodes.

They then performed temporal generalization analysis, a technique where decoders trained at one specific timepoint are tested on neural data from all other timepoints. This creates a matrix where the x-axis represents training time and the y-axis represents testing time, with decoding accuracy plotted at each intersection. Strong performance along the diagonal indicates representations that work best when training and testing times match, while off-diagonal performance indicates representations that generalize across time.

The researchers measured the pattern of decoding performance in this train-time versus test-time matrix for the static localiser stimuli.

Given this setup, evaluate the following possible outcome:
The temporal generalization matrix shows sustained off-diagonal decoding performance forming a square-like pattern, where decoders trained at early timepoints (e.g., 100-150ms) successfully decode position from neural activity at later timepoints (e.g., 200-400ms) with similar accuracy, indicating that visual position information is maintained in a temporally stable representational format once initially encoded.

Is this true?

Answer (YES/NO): NO